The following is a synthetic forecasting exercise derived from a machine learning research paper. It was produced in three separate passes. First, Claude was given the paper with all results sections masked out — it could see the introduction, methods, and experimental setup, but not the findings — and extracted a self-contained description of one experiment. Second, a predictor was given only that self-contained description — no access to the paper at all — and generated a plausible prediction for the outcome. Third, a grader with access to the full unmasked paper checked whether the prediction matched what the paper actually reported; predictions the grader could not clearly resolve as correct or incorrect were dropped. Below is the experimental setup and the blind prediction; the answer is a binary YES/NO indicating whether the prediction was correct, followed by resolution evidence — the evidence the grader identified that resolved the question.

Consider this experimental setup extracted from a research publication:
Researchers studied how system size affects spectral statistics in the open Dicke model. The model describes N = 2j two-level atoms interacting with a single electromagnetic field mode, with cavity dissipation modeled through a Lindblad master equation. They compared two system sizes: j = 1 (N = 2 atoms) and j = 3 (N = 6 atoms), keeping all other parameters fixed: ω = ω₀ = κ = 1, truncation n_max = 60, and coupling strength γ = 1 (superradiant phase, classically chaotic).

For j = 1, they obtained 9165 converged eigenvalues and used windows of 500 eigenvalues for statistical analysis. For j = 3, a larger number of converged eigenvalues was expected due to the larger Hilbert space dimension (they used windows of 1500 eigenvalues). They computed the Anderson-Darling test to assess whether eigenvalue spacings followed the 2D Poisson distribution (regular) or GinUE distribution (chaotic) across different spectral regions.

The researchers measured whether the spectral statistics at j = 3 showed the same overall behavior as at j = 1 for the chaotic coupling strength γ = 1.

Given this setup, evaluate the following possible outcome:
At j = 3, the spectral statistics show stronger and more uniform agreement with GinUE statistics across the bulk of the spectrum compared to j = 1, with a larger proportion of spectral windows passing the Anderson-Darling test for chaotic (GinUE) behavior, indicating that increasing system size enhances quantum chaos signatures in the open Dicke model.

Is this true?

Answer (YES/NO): YES